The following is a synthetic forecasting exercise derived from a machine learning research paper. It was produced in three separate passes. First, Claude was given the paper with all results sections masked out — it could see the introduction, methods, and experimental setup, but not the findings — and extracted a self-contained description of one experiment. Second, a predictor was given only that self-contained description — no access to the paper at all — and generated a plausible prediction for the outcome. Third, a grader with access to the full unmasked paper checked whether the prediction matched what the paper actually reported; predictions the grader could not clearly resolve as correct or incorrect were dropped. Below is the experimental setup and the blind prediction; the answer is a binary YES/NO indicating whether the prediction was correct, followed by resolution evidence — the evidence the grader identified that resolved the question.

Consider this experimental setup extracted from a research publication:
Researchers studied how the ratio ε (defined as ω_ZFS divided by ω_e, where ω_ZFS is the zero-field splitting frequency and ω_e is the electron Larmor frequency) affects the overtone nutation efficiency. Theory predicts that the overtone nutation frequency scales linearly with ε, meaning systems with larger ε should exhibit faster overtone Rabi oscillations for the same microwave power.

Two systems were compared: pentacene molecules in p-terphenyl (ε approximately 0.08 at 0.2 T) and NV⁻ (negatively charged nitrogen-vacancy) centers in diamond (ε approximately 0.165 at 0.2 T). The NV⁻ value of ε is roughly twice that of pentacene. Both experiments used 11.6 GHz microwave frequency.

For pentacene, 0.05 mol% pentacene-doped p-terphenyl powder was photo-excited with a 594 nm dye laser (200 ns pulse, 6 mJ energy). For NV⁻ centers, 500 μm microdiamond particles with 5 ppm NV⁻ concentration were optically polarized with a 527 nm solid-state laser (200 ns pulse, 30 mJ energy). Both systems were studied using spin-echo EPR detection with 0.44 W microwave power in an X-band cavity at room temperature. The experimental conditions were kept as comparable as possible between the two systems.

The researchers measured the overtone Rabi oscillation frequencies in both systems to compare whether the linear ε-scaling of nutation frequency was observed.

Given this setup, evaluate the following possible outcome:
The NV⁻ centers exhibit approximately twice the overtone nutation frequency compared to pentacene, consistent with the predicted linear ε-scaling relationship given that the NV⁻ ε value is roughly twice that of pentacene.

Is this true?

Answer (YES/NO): YES